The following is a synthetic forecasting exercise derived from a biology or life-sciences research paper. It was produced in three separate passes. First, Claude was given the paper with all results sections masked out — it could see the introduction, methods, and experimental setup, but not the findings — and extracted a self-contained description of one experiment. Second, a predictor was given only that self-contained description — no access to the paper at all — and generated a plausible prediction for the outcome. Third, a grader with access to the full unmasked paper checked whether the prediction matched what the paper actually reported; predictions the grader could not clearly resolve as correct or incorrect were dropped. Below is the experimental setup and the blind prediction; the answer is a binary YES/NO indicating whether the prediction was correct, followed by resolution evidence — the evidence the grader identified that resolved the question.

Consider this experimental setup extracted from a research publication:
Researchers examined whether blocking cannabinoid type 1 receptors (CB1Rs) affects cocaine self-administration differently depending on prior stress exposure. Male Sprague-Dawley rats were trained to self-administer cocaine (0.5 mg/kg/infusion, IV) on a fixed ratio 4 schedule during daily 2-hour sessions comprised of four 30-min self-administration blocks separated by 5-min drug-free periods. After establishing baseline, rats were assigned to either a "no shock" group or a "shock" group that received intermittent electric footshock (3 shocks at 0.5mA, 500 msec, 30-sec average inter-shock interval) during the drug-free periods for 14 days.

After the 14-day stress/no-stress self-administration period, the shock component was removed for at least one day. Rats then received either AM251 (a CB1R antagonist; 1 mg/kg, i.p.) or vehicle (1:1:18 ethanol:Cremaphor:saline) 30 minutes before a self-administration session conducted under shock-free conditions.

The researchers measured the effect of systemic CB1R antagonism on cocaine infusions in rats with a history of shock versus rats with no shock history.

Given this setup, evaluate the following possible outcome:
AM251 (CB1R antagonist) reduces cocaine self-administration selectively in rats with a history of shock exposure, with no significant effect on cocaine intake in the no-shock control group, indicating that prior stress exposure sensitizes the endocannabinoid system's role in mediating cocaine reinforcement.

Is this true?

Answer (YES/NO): YES